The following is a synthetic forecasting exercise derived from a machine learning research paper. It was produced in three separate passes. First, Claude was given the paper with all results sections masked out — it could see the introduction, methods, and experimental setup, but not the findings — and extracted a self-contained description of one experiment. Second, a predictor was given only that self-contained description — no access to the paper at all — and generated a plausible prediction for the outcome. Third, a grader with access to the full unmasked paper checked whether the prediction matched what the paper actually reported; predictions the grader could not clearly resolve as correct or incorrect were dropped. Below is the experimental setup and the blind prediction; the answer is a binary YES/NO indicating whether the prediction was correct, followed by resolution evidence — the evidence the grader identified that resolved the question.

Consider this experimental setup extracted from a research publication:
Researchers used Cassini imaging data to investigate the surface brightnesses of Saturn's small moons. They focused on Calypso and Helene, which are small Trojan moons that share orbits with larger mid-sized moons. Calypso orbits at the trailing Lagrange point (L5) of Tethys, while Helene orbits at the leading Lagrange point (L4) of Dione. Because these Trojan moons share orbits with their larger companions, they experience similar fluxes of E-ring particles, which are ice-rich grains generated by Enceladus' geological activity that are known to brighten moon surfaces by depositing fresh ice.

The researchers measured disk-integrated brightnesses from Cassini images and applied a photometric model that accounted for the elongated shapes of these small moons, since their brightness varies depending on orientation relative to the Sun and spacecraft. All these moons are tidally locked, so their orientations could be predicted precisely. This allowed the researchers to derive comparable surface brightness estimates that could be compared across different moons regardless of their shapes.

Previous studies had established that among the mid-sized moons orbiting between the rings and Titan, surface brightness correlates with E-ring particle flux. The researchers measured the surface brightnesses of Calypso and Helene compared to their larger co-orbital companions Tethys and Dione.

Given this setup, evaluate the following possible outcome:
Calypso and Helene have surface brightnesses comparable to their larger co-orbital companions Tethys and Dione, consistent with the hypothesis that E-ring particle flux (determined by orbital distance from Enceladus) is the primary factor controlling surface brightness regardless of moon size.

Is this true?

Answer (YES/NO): NO